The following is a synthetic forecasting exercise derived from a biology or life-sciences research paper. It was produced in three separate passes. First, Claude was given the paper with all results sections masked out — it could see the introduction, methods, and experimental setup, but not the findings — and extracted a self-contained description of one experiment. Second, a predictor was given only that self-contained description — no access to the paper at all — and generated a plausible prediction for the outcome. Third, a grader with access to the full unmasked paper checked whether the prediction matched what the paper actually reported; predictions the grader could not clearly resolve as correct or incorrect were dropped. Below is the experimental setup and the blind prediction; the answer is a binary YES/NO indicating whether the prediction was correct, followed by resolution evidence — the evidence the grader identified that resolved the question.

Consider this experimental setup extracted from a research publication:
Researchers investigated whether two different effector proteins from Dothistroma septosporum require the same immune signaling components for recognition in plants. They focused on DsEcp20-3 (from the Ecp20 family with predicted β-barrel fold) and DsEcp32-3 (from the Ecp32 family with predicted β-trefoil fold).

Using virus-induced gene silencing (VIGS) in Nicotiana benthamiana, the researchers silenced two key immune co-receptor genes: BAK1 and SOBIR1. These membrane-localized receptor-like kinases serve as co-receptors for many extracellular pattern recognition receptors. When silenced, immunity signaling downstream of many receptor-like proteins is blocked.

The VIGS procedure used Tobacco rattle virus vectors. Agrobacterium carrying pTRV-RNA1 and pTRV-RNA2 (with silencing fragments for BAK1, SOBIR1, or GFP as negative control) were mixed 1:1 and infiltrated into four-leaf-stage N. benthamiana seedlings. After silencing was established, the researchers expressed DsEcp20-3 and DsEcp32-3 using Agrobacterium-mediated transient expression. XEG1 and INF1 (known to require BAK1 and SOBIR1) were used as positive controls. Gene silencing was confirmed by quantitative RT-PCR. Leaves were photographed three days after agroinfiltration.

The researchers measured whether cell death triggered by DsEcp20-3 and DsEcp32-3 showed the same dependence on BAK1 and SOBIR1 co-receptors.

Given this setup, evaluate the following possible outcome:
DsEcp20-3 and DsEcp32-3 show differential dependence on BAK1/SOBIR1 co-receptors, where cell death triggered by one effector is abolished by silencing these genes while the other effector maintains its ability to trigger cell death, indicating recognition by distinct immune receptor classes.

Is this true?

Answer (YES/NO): YES